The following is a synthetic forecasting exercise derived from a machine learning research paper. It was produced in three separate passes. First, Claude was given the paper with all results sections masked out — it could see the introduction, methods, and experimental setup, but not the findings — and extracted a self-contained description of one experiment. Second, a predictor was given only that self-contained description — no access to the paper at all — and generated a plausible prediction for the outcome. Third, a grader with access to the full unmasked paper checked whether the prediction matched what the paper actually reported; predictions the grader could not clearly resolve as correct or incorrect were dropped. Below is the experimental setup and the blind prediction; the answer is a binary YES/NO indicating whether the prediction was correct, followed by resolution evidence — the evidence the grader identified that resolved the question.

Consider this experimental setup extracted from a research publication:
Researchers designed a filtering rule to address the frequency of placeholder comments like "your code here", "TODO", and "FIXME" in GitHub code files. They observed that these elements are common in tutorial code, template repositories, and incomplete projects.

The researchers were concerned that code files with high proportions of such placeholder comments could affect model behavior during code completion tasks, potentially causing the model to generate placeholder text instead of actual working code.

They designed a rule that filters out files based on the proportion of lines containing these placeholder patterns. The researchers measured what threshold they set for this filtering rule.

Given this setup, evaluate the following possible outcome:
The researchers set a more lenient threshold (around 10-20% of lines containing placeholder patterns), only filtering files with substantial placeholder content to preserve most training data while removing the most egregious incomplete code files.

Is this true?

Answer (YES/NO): NO